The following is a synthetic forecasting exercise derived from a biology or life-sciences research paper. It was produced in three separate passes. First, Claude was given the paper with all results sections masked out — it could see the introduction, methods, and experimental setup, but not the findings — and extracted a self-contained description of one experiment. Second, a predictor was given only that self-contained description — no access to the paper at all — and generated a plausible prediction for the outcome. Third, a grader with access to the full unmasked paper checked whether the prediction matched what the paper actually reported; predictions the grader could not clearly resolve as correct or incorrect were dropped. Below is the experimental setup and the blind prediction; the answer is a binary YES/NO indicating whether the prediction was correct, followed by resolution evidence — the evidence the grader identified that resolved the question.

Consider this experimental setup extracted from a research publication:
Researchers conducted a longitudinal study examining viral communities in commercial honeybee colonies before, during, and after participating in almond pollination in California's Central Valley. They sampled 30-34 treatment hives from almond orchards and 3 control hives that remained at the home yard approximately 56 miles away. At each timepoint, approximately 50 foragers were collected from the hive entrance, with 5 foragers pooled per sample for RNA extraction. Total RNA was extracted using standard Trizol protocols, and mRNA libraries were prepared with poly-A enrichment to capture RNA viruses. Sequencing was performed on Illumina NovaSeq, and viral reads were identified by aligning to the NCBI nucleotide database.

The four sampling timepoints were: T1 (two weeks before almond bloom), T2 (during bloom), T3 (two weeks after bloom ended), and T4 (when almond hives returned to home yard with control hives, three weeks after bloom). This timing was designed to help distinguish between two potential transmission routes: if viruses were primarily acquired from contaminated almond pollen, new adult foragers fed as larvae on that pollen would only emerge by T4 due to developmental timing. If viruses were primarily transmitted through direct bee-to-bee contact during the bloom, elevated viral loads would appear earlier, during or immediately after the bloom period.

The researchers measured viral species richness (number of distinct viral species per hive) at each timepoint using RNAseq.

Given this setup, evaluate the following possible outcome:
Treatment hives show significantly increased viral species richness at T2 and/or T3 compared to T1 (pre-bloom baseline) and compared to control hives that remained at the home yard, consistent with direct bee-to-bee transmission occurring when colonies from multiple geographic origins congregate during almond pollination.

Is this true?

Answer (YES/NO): YES